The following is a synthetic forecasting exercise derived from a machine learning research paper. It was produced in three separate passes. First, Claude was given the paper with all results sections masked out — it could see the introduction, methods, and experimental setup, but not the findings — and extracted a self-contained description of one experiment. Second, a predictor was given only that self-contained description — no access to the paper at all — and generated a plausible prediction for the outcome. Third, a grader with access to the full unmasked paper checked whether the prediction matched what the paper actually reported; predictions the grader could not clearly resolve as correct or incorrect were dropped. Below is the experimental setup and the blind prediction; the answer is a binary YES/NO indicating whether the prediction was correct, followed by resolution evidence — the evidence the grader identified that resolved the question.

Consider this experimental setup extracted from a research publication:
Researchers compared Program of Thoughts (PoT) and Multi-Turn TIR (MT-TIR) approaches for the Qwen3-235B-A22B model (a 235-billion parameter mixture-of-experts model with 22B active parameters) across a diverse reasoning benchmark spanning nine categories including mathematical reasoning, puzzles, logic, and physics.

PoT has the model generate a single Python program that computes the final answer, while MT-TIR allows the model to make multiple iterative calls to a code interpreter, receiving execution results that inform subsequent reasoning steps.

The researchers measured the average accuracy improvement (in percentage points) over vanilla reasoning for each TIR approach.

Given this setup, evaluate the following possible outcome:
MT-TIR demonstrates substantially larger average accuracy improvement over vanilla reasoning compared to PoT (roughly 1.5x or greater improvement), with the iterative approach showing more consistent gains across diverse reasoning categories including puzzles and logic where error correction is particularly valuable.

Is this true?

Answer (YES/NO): YES